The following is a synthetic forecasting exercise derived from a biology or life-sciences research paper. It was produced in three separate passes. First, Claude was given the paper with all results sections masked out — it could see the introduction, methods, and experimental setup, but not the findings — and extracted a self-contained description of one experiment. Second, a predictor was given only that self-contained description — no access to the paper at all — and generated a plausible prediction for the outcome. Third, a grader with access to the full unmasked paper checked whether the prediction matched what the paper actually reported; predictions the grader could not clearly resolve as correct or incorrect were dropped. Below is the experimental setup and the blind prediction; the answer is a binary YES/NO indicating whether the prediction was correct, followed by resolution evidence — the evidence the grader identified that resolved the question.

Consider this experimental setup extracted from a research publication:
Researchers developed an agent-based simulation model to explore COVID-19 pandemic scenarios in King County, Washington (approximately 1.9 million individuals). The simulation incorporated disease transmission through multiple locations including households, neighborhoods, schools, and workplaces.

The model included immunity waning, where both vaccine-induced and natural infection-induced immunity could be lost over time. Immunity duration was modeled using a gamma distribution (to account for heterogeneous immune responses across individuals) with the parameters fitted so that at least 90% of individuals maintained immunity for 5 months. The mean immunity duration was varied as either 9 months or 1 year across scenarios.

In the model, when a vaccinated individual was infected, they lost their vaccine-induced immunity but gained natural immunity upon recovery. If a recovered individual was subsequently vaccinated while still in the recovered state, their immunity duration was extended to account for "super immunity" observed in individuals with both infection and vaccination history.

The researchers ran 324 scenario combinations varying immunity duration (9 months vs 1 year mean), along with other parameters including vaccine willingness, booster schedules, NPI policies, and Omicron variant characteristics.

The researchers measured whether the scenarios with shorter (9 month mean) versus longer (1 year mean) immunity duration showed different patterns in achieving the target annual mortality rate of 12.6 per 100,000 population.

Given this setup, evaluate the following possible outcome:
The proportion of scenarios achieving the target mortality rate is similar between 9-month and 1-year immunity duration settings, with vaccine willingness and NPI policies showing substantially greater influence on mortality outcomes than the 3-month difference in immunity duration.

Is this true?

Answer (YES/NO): NO